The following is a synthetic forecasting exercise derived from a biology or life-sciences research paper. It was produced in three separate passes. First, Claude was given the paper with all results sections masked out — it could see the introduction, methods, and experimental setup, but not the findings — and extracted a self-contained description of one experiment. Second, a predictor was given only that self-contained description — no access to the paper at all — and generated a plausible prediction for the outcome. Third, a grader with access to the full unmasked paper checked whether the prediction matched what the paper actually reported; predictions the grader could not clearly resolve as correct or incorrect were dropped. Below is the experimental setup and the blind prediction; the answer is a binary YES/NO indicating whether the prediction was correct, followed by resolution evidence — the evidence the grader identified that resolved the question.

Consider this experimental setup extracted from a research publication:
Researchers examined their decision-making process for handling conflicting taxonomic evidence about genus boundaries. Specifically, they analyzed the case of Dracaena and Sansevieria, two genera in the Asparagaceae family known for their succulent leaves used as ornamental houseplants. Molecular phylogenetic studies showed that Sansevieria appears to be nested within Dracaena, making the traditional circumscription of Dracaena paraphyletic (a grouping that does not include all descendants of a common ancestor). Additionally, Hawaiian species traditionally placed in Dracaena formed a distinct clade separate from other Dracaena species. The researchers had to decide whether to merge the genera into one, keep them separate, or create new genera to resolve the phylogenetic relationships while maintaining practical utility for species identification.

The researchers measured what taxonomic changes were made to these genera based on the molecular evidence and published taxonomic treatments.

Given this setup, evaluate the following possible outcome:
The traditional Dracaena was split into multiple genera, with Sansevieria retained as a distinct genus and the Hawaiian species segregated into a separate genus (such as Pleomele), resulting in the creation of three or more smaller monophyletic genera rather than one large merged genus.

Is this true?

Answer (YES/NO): NO